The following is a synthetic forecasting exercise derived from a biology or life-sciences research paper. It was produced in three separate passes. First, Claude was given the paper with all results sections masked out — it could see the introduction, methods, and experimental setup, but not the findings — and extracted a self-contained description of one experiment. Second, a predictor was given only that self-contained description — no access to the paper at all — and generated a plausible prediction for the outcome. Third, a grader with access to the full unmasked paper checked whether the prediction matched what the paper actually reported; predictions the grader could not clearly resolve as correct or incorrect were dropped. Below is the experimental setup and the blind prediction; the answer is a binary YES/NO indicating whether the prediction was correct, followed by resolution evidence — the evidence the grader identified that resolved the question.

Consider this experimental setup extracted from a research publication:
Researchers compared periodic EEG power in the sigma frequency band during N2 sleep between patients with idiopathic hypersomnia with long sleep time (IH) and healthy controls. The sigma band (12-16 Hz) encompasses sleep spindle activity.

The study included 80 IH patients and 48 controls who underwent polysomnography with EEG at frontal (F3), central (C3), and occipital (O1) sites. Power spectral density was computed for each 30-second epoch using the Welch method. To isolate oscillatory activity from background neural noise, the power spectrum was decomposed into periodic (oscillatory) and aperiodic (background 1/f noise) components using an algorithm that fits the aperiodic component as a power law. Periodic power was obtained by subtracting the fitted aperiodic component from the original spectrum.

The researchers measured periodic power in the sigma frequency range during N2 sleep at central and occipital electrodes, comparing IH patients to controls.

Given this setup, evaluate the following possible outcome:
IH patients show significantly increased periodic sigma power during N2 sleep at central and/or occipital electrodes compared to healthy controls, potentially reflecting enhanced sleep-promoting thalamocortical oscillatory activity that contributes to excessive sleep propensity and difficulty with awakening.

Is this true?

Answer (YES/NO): YES